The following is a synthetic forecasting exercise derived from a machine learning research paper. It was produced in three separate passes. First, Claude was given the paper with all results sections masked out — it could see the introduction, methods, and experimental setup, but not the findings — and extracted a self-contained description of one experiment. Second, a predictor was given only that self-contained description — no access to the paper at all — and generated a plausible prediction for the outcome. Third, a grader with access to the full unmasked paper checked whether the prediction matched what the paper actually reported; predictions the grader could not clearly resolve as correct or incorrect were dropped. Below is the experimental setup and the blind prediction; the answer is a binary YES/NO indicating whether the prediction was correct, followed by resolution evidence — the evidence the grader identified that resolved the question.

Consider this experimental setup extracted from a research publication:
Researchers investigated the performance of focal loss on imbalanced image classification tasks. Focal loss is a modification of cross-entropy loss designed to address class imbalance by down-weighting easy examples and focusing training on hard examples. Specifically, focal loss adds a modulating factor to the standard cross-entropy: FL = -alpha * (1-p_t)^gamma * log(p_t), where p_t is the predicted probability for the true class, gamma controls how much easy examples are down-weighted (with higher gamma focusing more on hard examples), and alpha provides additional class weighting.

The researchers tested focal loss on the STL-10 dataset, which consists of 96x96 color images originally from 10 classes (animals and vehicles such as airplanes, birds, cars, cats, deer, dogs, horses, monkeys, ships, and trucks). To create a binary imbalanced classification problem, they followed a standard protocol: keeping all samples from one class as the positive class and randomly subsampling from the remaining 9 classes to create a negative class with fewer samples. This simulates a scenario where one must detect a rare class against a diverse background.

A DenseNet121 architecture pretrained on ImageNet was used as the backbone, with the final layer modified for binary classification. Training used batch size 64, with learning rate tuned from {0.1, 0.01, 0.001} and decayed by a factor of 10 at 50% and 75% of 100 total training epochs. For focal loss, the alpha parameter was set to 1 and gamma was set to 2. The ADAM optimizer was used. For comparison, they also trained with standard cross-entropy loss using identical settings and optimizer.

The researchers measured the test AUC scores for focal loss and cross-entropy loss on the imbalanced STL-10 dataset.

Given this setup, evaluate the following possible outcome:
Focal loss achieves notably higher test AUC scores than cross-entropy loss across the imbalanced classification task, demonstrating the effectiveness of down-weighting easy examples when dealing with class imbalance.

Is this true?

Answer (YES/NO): NO